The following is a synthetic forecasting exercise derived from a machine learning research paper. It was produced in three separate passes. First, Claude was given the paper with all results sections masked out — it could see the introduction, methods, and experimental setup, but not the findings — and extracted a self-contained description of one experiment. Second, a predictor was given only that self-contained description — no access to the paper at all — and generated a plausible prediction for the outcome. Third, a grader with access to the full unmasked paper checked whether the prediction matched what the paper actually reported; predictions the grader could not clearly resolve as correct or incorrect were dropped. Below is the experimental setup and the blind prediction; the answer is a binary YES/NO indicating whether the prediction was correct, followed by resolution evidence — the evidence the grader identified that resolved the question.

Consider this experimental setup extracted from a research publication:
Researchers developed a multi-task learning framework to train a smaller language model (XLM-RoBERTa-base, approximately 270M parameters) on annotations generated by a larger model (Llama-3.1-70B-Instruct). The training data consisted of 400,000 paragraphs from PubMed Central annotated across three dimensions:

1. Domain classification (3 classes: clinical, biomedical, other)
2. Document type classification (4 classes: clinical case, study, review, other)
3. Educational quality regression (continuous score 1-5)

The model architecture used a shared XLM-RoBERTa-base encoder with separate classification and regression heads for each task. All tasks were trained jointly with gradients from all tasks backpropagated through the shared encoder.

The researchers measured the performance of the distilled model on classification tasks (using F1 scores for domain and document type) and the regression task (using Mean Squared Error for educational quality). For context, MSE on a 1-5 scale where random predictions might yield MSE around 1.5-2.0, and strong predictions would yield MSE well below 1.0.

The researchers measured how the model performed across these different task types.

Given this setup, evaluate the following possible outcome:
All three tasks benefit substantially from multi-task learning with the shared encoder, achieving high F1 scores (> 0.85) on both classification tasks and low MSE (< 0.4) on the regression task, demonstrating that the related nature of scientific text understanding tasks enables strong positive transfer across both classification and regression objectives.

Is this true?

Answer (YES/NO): NO